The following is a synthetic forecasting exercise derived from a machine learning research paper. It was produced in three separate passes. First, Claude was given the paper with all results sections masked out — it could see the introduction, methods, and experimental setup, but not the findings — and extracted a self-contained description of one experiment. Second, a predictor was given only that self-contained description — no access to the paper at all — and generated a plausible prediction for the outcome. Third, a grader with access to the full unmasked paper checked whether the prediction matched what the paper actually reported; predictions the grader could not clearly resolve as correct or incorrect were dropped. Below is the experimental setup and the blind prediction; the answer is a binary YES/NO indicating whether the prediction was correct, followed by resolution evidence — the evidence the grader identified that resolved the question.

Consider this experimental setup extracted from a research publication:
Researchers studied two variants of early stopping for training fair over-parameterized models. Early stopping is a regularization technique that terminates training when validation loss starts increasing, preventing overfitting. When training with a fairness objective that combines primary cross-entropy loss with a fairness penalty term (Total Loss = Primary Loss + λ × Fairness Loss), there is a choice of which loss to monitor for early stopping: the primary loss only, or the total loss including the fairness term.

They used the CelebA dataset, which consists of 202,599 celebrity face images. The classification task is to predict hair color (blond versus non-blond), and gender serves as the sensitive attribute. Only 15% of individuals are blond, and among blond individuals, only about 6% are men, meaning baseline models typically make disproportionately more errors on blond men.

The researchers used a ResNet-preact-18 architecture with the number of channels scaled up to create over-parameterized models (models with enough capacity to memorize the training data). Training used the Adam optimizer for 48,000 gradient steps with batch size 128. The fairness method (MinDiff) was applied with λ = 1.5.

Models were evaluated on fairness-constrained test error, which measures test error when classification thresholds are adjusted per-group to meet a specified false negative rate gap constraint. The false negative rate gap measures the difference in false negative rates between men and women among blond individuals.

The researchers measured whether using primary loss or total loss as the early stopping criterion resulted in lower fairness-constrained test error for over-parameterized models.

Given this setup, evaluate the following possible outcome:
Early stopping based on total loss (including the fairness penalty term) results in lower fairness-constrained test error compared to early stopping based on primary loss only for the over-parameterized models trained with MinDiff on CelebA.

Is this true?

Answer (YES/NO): NO